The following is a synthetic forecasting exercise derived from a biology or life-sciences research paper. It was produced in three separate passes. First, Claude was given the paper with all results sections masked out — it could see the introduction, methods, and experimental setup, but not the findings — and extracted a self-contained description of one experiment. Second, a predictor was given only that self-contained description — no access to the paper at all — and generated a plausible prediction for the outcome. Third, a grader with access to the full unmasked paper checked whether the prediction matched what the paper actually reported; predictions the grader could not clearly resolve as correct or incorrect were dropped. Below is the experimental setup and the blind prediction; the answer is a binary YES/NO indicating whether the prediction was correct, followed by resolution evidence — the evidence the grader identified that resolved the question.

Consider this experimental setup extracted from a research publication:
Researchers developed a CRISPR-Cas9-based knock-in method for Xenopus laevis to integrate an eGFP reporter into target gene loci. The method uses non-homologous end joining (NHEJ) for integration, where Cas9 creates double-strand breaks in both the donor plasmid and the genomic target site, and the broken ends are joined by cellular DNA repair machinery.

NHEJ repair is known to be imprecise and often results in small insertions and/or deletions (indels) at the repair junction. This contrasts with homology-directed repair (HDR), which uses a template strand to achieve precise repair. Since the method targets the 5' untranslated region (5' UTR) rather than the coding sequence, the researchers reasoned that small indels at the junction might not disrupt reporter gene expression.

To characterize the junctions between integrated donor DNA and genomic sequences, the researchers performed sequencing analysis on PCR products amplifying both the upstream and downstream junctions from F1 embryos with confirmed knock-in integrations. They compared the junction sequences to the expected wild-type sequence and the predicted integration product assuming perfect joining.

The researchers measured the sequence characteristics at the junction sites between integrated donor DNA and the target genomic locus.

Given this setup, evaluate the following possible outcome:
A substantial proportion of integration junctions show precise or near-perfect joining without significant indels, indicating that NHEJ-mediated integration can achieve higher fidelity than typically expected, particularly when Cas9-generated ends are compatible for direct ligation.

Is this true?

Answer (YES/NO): NO